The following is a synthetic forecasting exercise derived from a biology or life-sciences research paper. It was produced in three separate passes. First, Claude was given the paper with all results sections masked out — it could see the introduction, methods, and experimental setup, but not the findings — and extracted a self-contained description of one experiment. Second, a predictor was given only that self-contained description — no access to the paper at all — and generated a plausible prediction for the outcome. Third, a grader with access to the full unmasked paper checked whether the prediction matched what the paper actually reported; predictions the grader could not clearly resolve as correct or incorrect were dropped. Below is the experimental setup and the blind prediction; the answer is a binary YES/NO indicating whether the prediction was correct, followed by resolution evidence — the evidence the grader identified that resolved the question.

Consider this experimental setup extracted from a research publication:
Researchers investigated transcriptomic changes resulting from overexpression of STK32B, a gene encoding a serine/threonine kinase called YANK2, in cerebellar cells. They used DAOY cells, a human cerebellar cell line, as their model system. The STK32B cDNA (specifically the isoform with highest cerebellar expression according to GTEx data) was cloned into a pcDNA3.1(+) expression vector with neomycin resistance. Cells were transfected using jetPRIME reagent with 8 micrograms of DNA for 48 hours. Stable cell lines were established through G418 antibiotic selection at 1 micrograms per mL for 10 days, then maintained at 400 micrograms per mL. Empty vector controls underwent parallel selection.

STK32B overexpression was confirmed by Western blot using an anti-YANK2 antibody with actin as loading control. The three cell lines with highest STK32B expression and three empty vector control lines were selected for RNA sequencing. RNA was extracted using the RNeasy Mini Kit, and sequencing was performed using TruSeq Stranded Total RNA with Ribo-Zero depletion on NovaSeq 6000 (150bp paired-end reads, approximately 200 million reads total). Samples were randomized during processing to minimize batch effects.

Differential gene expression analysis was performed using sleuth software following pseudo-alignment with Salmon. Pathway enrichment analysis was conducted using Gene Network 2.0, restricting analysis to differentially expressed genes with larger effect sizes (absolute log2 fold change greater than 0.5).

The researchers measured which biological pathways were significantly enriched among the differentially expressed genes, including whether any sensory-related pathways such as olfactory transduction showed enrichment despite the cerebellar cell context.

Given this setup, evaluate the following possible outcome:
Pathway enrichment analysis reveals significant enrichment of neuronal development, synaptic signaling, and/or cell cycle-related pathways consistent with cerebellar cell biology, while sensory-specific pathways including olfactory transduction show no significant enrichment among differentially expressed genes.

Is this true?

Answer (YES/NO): NO